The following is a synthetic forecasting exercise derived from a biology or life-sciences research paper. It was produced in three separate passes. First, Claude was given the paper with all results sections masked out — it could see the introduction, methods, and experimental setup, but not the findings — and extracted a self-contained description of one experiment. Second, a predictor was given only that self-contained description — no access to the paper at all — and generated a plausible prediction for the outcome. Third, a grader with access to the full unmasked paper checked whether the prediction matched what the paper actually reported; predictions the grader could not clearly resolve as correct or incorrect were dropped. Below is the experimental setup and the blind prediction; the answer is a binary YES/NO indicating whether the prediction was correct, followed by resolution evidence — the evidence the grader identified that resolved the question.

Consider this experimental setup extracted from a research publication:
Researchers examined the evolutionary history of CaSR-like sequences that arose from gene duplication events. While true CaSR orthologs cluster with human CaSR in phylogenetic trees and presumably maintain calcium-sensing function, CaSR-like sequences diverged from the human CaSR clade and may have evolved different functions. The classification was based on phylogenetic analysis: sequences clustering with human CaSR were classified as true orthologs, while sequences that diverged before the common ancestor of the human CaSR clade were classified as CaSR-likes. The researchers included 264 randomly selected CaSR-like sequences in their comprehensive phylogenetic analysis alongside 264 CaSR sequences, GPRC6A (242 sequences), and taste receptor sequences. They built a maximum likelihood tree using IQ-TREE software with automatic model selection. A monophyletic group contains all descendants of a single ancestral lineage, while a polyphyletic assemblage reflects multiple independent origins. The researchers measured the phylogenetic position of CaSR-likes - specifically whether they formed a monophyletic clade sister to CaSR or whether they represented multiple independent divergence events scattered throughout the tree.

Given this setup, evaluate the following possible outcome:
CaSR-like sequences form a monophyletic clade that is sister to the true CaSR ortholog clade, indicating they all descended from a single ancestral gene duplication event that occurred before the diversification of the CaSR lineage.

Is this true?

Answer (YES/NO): YES